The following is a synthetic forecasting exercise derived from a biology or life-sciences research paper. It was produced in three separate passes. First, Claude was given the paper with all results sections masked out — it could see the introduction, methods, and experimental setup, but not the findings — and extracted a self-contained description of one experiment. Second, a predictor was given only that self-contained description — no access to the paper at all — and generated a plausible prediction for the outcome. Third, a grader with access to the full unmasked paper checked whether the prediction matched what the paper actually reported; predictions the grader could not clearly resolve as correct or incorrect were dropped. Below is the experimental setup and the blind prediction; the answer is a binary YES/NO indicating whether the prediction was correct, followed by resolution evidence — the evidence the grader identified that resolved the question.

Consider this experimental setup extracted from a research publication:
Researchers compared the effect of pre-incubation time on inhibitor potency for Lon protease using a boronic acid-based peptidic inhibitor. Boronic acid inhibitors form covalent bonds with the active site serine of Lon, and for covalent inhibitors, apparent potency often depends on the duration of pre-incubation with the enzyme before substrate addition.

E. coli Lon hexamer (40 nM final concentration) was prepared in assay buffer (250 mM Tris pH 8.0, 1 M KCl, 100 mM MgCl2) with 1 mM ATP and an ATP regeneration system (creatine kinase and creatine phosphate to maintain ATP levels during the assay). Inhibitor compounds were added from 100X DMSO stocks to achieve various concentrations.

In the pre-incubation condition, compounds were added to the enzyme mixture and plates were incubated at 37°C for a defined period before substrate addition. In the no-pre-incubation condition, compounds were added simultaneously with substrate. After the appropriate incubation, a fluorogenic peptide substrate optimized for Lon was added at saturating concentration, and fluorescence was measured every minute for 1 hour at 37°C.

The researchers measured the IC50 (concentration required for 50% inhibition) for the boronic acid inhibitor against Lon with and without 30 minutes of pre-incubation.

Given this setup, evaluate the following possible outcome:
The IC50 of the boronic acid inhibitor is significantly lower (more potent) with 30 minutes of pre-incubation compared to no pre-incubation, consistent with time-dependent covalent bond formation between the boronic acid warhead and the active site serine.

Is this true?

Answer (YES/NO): YES